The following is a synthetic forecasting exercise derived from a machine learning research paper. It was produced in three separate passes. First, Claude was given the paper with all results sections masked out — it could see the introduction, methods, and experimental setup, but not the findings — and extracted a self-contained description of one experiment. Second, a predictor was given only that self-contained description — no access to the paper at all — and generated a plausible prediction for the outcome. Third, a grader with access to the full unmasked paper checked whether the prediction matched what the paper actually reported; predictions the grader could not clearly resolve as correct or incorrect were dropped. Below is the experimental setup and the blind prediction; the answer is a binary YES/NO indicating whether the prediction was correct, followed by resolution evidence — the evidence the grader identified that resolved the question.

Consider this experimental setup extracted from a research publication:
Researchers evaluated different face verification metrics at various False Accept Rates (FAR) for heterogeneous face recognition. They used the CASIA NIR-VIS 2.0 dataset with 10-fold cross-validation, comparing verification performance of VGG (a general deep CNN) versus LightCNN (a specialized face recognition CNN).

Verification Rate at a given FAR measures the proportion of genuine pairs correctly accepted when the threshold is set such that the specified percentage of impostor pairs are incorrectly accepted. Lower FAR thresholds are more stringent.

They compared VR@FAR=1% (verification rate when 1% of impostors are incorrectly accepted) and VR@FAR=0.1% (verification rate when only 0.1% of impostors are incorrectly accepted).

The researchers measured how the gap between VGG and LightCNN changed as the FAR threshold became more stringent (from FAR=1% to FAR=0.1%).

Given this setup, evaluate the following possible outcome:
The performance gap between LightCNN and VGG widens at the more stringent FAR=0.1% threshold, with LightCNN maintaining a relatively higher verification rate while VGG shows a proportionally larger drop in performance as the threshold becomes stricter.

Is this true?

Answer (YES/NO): YES